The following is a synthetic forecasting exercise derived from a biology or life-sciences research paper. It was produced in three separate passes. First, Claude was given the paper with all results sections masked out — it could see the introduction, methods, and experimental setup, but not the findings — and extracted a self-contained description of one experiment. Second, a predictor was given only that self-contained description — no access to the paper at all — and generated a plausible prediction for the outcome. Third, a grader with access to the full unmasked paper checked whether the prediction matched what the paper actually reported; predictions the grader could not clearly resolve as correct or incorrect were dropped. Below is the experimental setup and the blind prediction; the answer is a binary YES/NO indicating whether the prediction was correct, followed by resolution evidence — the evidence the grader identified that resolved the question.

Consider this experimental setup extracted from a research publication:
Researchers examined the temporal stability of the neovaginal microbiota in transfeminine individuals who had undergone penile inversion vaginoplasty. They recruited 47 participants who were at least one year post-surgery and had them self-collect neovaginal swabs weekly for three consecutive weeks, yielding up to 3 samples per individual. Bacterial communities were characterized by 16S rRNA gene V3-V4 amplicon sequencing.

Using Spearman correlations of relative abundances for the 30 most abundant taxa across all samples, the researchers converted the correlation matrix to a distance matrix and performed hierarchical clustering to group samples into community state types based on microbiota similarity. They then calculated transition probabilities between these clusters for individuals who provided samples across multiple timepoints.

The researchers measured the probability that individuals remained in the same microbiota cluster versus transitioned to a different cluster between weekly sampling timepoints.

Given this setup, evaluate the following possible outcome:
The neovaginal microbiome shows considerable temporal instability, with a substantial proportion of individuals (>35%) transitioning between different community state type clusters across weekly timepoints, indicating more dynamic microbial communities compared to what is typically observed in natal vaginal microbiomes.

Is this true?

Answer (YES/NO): NO